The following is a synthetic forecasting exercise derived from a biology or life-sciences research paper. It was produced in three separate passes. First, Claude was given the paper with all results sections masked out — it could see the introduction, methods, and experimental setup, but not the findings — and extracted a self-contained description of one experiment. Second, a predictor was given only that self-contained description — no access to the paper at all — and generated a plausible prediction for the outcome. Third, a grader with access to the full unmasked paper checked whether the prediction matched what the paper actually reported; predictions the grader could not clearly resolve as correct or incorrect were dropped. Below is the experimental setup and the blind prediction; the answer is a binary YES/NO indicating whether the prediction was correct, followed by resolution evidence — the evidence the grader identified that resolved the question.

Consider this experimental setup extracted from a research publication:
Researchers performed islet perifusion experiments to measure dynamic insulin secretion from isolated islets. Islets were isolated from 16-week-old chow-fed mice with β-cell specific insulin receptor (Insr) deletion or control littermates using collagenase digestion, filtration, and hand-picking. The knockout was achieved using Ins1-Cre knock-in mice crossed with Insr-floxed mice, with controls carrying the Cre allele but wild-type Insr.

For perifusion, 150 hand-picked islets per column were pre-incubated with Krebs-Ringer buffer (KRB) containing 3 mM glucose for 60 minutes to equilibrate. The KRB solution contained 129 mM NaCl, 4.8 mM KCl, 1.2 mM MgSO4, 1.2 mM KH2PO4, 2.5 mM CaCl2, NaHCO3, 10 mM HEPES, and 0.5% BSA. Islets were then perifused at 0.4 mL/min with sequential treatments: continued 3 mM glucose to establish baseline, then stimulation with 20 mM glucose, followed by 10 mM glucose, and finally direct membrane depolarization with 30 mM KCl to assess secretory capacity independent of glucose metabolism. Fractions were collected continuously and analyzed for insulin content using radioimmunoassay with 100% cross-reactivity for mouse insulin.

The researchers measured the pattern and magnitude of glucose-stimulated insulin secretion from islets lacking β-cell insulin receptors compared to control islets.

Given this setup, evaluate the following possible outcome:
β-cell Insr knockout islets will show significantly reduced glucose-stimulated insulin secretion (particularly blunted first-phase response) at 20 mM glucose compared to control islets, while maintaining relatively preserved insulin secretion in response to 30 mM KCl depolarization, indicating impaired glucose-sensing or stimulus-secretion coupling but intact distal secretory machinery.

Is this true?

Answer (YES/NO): NO